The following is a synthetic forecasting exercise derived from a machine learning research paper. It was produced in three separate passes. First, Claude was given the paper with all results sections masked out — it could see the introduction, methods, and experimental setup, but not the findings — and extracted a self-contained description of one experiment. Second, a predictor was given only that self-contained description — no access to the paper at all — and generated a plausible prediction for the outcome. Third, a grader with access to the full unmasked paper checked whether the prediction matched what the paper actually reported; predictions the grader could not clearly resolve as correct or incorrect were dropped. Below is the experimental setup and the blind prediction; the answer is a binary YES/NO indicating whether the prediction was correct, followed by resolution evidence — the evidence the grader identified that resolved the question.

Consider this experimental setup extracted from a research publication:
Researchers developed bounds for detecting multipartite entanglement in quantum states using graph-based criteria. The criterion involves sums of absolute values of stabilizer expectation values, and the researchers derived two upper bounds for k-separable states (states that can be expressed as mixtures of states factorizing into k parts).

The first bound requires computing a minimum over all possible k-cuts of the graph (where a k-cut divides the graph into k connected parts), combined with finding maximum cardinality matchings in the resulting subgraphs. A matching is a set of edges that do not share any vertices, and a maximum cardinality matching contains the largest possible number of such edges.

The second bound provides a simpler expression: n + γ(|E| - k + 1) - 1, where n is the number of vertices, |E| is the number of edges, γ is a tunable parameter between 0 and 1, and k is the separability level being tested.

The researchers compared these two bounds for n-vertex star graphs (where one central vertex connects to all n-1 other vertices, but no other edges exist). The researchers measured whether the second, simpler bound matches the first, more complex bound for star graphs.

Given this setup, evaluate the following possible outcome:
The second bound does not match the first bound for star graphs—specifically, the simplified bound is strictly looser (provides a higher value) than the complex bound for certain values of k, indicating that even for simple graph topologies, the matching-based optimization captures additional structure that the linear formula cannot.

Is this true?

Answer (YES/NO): NO